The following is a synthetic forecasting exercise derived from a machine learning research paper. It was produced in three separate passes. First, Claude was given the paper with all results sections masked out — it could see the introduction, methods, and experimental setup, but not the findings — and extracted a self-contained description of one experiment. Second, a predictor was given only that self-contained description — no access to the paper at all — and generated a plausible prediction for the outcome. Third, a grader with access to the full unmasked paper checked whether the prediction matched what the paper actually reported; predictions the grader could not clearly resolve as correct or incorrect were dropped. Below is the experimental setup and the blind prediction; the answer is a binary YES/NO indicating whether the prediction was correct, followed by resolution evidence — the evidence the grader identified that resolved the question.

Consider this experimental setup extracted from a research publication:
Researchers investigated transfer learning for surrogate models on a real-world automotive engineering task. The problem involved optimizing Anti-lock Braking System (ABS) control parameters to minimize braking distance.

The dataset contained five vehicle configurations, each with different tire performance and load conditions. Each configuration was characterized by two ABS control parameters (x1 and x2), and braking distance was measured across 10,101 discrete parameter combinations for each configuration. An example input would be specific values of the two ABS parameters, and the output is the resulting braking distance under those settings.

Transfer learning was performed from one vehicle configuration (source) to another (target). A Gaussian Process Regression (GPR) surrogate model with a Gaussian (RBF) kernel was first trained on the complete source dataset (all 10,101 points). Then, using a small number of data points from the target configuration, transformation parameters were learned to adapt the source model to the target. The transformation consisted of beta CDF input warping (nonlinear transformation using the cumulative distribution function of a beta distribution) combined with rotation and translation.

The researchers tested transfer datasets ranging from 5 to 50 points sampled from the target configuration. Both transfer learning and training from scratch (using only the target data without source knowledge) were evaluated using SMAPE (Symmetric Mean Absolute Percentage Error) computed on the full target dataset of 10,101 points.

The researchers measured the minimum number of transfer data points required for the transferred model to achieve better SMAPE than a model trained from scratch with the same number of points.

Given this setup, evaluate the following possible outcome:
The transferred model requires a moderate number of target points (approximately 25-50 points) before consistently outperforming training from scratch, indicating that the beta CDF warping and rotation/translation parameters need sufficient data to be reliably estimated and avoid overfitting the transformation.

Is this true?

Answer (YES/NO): NO